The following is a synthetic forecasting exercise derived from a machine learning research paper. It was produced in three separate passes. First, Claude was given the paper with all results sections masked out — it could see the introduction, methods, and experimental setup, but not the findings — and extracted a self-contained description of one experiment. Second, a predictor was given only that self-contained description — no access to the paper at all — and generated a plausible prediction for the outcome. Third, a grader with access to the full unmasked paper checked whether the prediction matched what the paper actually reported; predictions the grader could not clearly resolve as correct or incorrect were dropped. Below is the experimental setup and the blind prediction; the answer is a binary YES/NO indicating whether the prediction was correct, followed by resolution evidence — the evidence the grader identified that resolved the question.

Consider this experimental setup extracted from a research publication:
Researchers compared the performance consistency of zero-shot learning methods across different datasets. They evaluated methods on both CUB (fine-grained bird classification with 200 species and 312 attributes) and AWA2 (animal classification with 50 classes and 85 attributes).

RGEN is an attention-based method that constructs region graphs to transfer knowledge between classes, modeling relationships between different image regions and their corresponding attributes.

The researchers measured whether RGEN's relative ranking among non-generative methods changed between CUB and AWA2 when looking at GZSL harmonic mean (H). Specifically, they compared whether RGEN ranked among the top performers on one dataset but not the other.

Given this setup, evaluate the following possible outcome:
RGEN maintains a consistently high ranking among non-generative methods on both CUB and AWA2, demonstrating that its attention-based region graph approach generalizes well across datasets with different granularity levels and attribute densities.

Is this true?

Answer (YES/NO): NO